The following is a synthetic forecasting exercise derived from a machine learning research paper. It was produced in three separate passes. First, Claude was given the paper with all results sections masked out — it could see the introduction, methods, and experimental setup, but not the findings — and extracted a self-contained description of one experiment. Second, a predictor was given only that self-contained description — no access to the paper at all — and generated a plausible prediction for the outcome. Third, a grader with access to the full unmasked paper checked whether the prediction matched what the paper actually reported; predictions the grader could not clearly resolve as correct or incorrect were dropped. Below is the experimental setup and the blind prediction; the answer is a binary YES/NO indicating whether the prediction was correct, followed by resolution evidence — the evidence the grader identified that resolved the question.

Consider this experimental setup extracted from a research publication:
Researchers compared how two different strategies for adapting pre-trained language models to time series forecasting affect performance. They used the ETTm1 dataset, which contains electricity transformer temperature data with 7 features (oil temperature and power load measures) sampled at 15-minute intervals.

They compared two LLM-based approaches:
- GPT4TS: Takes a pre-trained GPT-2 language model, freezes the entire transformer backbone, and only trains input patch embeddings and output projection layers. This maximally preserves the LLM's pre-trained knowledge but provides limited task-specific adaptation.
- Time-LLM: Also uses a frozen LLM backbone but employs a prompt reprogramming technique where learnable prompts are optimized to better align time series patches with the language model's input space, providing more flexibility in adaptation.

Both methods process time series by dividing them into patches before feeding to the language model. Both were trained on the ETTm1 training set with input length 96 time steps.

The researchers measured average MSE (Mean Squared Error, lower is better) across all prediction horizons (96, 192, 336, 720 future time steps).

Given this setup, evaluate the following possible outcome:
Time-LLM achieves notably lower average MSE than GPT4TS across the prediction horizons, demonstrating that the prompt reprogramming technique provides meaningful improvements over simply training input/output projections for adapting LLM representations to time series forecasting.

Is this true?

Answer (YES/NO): NO